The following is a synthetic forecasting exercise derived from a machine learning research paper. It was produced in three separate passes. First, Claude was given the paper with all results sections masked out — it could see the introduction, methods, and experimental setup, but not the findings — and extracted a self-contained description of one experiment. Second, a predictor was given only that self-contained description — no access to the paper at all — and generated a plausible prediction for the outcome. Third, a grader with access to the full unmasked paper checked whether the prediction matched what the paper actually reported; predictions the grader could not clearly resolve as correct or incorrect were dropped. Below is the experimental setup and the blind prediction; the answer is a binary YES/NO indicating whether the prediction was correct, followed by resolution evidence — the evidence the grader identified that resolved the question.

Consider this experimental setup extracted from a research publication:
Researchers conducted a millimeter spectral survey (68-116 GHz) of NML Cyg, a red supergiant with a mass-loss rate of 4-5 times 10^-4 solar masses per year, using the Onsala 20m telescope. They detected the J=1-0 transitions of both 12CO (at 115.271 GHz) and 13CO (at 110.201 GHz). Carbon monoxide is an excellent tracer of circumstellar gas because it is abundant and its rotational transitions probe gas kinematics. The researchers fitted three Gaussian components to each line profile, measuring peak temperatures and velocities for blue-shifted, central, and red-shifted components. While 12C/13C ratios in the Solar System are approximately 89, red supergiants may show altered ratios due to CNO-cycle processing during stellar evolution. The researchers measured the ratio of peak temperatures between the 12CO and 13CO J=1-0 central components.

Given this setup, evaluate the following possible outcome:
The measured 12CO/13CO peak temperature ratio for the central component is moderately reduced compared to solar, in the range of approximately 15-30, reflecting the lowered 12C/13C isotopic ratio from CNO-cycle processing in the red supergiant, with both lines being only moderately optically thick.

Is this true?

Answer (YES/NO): NO